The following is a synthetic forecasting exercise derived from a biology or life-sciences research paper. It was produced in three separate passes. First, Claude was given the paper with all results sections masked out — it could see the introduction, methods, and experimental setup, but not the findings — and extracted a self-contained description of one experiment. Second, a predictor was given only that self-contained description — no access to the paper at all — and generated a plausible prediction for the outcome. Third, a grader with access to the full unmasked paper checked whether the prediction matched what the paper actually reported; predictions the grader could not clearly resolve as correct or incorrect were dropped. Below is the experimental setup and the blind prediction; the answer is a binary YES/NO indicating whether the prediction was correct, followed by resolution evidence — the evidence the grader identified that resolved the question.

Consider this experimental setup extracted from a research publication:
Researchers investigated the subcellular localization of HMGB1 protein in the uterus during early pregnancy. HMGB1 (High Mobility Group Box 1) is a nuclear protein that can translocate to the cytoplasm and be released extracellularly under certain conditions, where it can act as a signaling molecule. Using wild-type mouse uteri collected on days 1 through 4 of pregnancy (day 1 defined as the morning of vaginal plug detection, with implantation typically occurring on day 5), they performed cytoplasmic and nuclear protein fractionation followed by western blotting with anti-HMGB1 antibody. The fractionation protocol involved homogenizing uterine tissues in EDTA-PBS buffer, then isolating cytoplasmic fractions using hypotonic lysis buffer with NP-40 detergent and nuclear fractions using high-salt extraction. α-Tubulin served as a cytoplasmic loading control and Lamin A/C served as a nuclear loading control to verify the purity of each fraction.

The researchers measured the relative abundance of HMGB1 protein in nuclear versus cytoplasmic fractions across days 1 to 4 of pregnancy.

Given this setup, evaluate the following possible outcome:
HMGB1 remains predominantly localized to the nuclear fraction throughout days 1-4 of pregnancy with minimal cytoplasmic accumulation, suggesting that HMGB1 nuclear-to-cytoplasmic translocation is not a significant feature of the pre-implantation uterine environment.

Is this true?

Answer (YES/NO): YES